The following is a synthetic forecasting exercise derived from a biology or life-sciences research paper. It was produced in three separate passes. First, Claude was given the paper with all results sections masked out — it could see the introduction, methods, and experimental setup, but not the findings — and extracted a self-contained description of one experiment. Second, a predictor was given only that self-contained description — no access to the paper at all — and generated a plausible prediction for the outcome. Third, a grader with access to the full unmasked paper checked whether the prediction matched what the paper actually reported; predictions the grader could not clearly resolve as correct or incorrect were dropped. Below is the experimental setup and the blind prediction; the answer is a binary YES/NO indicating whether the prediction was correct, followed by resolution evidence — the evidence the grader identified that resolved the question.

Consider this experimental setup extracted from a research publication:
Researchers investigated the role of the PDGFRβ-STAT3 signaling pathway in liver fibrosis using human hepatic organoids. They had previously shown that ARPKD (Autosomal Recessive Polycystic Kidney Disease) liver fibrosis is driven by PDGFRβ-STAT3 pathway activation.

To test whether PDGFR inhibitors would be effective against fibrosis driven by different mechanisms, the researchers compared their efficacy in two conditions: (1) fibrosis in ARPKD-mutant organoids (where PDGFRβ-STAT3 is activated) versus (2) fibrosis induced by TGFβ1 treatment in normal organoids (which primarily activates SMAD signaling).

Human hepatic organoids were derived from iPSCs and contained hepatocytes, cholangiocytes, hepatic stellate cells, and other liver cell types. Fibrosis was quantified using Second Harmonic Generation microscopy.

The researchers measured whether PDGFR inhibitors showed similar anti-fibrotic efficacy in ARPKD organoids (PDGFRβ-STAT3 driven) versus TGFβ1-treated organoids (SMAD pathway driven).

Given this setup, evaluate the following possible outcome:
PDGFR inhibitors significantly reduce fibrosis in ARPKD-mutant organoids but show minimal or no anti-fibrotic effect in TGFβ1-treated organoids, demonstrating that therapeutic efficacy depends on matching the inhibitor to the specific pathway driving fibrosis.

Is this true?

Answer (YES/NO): YES